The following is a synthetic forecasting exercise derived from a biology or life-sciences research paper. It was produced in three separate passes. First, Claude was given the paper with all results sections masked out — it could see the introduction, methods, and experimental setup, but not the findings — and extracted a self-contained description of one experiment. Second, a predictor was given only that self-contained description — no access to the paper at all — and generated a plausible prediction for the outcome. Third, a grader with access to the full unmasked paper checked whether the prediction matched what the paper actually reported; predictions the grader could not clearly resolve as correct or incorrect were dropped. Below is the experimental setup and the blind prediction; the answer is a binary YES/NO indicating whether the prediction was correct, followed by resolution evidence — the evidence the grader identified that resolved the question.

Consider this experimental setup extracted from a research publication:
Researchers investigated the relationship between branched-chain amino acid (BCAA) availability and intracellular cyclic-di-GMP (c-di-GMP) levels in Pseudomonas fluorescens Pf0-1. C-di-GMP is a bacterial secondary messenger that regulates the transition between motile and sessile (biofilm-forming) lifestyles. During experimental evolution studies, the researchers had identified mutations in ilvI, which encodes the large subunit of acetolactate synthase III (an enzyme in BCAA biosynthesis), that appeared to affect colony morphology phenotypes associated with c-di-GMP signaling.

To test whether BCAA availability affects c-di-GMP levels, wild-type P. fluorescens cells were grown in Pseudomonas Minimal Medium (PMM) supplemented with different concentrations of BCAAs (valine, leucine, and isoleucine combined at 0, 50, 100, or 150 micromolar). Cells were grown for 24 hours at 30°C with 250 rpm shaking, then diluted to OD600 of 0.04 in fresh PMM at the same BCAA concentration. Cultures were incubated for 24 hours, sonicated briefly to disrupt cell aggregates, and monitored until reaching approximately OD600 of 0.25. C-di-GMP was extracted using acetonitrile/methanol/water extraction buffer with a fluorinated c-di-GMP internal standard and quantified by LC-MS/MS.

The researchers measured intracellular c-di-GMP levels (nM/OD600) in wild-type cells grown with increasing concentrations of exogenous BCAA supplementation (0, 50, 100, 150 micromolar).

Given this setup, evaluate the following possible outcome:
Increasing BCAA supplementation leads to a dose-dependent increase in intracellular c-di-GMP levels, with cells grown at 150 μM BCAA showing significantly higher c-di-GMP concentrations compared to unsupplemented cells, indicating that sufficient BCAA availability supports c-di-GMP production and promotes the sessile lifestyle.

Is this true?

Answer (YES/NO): NO